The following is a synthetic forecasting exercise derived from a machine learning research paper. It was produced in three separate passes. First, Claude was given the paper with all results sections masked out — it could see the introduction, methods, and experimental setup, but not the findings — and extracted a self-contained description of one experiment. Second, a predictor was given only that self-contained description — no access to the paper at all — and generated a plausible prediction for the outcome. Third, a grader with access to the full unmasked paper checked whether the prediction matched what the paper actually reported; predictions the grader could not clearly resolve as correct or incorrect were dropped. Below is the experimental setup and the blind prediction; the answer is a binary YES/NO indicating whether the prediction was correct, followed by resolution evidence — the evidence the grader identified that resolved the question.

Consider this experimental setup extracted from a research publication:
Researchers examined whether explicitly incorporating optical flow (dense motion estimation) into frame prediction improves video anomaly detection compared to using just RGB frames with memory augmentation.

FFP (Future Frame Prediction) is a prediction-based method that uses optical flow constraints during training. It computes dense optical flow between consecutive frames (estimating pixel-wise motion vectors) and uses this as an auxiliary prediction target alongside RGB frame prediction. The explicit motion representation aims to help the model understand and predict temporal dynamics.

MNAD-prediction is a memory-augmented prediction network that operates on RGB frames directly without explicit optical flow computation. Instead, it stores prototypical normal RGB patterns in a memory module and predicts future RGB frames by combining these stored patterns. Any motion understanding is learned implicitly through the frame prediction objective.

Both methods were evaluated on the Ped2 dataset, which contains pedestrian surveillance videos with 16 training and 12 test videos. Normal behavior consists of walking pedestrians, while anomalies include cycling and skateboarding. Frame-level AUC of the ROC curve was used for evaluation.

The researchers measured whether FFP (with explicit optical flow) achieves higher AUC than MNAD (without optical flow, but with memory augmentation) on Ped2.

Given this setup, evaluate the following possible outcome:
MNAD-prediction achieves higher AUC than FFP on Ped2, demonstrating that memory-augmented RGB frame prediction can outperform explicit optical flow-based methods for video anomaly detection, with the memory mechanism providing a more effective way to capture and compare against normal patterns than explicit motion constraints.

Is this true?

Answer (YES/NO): YES